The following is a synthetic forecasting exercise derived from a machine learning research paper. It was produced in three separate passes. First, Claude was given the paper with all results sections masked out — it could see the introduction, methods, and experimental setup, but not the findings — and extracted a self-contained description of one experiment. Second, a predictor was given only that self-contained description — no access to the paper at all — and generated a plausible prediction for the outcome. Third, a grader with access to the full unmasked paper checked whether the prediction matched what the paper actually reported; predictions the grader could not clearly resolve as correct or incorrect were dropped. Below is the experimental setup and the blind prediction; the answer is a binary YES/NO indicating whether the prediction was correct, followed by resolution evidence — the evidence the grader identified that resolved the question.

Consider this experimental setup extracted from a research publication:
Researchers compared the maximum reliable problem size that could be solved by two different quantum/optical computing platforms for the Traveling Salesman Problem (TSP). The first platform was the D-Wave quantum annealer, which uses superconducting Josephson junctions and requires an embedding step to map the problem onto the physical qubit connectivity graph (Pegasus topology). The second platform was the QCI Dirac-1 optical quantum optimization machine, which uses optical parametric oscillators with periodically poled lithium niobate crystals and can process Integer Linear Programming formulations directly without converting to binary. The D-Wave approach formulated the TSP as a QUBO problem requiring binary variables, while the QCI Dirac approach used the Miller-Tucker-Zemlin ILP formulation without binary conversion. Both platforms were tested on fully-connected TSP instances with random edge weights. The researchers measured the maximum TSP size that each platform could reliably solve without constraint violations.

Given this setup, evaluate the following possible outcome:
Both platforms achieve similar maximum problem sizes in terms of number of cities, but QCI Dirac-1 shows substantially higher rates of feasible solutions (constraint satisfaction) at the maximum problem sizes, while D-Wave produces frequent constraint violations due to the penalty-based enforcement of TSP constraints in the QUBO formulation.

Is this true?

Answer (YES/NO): NO